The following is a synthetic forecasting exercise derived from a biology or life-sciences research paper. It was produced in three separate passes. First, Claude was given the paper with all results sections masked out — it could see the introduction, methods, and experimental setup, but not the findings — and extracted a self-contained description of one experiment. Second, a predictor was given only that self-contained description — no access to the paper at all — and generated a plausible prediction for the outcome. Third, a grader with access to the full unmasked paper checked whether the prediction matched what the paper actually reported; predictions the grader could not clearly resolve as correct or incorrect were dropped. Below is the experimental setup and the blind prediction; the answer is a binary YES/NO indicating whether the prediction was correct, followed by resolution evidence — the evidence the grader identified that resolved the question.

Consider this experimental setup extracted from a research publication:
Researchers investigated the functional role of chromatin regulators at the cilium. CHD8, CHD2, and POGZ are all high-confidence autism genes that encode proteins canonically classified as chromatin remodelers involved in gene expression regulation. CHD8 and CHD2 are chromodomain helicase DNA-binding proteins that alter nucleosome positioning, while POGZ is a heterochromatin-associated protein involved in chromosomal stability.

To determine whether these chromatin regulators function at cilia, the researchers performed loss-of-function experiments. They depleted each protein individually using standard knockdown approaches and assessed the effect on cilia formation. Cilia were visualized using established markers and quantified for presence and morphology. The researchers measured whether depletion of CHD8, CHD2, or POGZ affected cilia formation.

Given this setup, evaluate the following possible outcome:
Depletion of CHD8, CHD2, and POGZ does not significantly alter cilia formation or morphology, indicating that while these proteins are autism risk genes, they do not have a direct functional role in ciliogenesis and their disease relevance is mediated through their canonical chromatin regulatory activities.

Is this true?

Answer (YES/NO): NO